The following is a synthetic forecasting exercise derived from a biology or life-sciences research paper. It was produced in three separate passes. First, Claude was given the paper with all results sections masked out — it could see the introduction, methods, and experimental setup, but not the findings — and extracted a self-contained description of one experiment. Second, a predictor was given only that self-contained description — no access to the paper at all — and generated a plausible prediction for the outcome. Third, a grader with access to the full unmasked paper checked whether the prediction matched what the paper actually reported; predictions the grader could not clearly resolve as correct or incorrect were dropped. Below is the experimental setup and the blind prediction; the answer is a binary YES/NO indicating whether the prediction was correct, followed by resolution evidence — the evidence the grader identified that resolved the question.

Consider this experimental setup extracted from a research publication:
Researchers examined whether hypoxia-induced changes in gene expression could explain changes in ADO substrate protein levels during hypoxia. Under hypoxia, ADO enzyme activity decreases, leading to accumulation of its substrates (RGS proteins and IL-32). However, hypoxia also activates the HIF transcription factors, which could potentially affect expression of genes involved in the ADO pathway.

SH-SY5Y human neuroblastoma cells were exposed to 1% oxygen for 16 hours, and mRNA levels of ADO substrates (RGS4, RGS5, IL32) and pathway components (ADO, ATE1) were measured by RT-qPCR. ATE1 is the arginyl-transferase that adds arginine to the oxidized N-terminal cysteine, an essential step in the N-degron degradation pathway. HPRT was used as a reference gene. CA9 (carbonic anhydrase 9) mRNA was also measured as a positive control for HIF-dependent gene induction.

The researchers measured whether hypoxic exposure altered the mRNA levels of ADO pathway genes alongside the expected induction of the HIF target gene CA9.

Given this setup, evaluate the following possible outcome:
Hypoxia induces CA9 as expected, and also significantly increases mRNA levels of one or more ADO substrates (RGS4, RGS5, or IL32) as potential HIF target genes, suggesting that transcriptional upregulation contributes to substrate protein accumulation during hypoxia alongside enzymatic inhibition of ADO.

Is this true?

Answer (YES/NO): NO